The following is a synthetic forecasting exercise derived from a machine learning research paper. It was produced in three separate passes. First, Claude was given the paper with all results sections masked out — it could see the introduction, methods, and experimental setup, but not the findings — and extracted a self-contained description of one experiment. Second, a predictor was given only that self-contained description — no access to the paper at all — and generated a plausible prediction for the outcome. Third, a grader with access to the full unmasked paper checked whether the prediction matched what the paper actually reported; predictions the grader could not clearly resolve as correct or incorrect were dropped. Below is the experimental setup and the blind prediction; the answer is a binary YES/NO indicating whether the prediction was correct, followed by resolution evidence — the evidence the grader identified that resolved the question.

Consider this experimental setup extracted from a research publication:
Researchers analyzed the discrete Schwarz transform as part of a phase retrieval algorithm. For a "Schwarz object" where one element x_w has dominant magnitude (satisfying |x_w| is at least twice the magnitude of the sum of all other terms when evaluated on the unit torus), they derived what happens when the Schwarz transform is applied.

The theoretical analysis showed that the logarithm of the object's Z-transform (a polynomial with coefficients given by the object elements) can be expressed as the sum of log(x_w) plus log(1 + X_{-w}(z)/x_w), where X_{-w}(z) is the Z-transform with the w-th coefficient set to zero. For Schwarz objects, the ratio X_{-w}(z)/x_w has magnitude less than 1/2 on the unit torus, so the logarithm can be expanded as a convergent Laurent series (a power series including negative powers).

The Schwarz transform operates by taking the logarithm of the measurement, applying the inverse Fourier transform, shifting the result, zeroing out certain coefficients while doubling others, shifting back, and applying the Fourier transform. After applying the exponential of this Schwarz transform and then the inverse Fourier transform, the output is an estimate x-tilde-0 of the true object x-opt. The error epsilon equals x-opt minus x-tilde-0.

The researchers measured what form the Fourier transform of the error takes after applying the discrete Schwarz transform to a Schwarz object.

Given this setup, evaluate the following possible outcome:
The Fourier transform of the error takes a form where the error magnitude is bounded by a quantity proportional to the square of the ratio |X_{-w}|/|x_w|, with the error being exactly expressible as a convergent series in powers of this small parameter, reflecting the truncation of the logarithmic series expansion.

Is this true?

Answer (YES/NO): NO